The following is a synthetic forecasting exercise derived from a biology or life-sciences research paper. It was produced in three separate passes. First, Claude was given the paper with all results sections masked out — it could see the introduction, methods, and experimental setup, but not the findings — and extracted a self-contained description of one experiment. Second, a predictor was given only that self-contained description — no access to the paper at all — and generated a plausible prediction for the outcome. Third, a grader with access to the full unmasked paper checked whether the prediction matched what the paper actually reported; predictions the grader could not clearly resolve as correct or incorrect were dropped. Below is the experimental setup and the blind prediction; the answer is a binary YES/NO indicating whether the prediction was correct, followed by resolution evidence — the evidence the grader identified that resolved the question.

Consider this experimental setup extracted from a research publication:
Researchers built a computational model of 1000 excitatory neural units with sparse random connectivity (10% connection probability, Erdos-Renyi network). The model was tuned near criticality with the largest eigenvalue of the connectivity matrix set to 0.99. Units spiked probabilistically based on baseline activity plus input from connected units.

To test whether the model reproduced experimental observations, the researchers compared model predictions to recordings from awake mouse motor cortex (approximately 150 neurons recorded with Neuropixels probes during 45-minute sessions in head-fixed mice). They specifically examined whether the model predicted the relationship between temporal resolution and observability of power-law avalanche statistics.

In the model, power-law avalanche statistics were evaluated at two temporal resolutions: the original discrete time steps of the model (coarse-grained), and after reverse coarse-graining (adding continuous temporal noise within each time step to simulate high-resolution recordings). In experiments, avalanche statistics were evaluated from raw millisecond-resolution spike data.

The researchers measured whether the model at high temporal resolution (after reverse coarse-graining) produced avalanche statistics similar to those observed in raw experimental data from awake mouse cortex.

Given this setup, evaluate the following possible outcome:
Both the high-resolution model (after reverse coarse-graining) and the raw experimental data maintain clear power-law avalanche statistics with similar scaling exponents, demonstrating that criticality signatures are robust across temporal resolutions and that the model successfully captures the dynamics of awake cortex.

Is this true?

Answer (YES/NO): NO